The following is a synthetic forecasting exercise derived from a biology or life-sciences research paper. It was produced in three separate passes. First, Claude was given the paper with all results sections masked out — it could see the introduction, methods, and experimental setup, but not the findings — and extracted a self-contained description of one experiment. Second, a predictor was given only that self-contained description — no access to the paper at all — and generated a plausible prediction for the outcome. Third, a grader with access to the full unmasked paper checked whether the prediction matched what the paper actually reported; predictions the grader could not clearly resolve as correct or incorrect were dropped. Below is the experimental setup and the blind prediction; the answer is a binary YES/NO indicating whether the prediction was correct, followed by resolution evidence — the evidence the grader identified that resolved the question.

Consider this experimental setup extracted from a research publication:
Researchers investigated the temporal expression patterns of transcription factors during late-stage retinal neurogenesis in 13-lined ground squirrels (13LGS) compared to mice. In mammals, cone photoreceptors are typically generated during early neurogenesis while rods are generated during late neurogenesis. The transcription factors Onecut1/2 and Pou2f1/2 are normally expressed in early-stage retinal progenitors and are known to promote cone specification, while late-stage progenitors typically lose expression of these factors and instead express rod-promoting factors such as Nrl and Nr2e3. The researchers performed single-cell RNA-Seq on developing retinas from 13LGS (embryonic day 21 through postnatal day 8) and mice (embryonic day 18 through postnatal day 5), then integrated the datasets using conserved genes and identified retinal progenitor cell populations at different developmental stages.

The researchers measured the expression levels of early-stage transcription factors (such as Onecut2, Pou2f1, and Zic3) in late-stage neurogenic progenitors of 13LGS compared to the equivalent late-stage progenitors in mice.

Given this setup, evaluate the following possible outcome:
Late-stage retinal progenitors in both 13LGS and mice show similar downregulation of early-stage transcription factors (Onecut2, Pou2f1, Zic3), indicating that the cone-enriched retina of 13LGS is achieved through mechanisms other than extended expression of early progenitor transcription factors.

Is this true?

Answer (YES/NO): NO